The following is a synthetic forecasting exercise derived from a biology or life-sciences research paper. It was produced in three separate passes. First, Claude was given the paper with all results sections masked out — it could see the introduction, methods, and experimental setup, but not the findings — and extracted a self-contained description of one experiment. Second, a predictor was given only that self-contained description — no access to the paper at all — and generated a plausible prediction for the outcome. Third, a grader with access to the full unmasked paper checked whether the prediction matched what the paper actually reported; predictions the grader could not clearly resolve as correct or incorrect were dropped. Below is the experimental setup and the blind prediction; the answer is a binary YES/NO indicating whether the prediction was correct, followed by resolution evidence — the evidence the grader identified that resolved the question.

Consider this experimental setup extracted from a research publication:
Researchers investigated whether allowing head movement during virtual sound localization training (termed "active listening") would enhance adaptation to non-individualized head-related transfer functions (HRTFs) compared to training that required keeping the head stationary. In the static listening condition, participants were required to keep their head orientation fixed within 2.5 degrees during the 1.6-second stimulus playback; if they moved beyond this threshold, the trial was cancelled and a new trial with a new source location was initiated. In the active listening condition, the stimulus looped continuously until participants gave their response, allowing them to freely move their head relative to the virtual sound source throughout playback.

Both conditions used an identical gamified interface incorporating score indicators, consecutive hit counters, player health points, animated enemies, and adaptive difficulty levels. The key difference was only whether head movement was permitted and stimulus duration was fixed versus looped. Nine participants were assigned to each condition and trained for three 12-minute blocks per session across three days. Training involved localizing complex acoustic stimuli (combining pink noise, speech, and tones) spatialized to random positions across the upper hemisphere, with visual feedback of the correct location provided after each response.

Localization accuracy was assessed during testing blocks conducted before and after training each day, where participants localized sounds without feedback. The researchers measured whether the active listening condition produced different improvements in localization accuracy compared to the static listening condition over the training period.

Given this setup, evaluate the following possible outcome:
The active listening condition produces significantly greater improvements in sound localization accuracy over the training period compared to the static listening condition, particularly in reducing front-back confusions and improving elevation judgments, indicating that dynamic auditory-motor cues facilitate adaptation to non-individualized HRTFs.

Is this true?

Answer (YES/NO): NO